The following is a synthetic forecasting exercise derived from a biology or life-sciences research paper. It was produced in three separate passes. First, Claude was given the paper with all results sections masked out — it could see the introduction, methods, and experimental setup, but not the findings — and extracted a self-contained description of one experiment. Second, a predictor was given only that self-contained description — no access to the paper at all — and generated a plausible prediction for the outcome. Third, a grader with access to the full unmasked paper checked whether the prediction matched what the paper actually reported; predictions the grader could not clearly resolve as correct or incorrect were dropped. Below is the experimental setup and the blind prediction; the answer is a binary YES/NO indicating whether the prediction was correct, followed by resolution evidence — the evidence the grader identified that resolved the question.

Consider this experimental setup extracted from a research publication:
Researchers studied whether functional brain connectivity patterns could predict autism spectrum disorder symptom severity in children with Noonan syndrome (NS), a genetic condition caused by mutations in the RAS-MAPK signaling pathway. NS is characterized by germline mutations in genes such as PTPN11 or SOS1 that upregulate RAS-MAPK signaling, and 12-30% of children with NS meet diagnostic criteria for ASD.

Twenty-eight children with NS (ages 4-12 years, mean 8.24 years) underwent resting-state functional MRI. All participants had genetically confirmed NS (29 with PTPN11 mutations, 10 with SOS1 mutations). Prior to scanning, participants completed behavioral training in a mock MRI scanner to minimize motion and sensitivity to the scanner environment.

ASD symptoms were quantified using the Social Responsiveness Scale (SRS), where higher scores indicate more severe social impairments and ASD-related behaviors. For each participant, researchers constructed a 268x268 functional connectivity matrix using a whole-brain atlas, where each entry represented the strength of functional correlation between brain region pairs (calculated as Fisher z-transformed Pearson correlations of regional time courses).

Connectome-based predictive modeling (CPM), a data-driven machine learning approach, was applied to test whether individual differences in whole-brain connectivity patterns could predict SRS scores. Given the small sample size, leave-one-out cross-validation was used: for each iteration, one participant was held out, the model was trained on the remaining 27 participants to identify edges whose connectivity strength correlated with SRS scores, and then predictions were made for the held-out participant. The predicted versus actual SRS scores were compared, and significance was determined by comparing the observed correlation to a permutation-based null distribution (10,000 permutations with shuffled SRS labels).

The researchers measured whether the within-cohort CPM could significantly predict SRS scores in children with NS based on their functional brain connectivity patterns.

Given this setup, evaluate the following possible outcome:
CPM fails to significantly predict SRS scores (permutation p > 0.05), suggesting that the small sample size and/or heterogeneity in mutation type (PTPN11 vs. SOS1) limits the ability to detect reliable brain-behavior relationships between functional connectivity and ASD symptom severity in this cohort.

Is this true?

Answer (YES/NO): NO